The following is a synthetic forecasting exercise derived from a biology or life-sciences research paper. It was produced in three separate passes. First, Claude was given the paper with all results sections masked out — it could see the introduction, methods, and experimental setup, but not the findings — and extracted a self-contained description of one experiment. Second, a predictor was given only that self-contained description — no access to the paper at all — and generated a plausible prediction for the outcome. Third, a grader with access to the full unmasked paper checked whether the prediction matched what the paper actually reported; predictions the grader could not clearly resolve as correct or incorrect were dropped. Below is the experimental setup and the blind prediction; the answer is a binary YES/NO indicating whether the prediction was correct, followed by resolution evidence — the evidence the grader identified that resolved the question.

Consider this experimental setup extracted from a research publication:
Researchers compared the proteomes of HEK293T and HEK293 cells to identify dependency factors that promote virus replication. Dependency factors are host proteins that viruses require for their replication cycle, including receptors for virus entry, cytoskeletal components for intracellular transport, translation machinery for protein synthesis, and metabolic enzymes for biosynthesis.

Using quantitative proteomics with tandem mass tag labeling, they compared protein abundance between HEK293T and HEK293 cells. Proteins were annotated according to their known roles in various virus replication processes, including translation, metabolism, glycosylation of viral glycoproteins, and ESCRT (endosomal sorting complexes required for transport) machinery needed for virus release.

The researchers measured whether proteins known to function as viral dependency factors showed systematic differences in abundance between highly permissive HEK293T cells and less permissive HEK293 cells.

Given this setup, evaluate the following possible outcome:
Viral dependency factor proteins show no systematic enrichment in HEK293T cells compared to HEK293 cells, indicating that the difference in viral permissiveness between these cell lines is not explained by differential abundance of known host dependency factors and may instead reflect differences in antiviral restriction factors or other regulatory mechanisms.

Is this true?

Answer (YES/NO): NO